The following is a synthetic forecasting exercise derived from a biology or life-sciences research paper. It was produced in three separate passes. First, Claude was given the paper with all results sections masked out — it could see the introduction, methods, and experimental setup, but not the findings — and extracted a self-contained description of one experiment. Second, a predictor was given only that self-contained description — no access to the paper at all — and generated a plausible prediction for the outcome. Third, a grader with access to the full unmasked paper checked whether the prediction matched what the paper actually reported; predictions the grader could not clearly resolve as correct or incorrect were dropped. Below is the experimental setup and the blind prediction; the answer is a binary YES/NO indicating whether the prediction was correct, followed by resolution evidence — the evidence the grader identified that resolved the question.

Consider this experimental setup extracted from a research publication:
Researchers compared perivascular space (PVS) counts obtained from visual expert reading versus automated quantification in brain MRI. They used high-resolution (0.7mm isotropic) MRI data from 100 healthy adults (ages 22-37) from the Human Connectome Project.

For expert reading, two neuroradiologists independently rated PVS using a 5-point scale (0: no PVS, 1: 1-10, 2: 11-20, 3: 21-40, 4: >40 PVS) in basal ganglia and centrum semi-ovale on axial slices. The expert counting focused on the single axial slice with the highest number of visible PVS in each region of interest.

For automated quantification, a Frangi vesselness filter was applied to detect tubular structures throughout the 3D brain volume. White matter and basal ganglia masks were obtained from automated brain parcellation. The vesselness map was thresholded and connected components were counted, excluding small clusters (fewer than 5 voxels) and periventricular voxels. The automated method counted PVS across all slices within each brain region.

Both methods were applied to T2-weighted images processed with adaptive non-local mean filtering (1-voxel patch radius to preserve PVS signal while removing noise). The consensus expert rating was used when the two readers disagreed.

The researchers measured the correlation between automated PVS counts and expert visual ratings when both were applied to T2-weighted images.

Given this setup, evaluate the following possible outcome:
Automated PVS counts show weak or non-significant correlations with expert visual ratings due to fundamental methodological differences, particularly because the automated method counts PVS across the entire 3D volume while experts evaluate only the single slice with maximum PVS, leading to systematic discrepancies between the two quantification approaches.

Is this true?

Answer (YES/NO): NO